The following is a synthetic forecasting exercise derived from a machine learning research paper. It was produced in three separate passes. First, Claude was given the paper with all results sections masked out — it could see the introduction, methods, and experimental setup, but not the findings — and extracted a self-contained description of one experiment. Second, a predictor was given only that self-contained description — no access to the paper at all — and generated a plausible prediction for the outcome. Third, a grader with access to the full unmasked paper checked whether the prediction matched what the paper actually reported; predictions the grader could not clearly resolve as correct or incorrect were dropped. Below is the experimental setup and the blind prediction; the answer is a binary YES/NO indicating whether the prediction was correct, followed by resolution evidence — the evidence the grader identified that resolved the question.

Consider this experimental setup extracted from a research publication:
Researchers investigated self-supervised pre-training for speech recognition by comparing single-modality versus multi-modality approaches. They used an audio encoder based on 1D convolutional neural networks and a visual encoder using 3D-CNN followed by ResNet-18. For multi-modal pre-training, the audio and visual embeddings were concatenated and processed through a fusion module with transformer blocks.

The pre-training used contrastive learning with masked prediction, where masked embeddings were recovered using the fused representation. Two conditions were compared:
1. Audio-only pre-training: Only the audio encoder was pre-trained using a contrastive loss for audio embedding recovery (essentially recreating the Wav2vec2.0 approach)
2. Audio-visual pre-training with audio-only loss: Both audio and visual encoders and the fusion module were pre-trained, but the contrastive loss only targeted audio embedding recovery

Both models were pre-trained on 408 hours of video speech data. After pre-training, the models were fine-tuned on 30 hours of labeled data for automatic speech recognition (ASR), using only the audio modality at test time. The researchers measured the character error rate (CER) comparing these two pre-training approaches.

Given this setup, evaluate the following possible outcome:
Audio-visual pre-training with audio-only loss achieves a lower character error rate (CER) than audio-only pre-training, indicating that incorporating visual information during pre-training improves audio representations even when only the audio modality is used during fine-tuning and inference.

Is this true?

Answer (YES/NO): YES